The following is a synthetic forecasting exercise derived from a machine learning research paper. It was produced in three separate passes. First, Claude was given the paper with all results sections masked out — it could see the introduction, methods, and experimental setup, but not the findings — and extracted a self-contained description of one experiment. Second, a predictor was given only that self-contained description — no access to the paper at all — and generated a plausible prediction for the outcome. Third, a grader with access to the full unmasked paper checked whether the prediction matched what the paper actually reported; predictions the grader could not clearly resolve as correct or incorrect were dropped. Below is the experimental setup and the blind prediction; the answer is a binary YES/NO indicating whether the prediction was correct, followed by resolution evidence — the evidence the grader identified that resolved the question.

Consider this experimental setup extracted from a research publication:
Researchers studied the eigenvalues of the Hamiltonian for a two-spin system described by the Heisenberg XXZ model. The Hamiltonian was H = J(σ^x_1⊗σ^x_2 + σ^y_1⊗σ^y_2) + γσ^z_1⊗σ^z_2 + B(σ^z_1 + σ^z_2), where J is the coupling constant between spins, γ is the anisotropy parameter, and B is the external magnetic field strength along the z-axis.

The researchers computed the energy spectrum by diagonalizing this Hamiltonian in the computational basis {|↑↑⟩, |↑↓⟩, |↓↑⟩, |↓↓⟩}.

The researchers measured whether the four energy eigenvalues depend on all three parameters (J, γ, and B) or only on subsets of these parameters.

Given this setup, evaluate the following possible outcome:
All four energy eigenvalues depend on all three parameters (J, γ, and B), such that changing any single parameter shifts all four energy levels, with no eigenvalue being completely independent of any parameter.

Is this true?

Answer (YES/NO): NO